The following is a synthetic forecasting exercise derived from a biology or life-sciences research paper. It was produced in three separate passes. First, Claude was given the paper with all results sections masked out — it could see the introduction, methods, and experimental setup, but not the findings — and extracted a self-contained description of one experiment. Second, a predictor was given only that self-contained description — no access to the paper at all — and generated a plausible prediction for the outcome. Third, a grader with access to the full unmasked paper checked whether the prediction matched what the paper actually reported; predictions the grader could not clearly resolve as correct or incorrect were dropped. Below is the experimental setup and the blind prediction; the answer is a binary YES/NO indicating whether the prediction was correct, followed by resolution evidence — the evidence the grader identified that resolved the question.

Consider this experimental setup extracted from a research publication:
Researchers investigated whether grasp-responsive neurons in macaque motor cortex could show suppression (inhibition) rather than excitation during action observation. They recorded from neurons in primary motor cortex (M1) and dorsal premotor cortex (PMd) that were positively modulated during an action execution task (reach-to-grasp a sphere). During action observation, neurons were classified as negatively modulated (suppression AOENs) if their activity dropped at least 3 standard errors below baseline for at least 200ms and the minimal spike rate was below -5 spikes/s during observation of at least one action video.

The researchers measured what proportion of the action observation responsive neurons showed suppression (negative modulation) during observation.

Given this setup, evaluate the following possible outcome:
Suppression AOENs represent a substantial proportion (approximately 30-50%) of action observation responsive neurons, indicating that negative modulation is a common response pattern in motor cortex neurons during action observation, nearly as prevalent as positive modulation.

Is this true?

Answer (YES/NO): NO